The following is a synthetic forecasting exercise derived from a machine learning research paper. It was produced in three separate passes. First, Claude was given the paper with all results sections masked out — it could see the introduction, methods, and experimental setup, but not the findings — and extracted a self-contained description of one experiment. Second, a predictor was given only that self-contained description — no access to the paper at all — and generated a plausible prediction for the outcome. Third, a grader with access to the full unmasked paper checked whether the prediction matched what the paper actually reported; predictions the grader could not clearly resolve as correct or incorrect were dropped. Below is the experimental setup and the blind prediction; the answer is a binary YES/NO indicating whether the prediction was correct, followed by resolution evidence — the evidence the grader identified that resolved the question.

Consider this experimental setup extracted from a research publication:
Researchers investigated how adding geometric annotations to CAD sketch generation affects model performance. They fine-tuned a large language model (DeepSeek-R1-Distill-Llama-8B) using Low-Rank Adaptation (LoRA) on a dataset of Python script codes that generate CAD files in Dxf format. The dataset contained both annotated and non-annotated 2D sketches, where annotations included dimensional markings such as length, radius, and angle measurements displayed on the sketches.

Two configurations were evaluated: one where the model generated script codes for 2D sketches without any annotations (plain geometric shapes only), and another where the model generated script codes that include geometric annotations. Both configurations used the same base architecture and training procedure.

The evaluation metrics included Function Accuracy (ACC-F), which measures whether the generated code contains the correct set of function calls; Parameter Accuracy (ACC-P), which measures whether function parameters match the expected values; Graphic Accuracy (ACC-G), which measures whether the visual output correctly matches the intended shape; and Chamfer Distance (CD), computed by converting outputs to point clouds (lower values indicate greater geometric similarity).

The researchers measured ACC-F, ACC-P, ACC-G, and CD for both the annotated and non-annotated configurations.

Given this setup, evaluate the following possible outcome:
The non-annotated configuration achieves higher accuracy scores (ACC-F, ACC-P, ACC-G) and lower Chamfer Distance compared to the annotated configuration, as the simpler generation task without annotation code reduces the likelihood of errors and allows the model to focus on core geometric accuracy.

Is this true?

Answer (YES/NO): YES